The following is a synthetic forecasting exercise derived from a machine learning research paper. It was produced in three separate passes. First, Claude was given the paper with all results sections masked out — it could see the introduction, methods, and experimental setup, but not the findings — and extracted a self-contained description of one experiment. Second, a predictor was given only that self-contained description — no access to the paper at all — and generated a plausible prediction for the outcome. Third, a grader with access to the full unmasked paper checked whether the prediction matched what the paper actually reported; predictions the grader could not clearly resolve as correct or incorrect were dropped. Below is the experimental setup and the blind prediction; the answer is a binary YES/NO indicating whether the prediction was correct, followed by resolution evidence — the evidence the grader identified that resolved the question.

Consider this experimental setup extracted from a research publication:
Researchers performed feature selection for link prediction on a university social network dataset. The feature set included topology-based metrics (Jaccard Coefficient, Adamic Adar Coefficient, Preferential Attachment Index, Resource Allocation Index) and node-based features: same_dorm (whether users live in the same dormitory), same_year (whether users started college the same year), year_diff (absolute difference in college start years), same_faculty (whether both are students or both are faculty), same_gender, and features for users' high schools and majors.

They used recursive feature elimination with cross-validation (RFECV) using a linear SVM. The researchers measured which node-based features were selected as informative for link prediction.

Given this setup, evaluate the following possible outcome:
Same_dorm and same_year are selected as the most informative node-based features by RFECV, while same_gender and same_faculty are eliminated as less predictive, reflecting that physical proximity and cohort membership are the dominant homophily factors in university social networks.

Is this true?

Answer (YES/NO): NO